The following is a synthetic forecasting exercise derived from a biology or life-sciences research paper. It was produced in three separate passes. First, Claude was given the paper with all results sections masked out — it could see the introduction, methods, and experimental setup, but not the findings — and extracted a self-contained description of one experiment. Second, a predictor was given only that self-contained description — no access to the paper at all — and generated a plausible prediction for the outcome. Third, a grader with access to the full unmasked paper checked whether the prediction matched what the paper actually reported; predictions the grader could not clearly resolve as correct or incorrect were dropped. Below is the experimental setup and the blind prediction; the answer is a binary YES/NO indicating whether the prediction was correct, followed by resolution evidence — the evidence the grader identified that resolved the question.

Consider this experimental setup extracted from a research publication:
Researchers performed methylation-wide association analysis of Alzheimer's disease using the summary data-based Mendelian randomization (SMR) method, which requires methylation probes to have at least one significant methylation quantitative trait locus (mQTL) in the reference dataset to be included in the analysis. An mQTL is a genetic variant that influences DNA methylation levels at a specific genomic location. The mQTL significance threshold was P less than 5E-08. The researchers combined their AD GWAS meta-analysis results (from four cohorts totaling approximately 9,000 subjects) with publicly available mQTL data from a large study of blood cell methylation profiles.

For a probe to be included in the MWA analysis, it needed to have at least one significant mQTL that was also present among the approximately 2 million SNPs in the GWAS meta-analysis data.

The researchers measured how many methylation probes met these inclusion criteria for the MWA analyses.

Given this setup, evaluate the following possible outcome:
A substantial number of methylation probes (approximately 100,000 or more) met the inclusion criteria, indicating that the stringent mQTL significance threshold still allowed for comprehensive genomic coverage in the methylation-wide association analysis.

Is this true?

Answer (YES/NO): NO